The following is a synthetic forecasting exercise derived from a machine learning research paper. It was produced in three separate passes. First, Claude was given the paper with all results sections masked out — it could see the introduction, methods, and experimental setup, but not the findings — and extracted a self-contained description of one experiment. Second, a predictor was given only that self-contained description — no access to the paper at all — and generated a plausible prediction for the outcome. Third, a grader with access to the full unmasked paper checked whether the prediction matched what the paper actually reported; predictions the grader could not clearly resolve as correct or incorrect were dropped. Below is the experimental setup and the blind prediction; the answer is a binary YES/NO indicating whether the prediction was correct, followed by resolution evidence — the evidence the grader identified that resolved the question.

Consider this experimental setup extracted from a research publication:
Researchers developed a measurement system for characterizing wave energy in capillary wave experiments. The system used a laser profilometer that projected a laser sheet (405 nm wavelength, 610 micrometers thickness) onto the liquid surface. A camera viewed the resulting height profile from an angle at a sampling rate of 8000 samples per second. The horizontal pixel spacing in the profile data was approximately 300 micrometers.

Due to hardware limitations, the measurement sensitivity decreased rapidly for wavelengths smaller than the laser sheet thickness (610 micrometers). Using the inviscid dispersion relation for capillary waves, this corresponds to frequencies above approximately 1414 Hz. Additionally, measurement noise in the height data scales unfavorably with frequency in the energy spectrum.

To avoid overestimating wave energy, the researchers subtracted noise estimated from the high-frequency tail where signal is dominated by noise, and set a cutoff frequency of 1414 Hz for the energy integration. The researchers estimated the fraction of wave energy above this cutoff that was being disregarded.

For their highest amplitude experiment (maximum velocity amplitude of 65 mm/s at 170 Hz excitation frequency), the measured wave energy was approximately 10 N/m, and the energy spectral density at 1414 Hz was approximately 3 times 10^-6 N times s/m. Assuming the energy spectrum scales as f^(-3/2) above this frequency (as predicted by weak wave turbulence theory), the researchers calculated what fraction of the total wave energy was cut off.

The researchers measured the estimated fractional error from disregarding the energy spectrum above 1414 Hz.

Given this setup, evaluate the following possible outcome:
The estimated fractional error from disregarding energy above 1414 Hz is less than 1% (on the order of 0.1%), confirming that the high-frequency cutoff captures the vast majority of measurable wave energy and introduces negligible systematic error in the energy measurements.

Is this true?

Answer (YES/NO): YES